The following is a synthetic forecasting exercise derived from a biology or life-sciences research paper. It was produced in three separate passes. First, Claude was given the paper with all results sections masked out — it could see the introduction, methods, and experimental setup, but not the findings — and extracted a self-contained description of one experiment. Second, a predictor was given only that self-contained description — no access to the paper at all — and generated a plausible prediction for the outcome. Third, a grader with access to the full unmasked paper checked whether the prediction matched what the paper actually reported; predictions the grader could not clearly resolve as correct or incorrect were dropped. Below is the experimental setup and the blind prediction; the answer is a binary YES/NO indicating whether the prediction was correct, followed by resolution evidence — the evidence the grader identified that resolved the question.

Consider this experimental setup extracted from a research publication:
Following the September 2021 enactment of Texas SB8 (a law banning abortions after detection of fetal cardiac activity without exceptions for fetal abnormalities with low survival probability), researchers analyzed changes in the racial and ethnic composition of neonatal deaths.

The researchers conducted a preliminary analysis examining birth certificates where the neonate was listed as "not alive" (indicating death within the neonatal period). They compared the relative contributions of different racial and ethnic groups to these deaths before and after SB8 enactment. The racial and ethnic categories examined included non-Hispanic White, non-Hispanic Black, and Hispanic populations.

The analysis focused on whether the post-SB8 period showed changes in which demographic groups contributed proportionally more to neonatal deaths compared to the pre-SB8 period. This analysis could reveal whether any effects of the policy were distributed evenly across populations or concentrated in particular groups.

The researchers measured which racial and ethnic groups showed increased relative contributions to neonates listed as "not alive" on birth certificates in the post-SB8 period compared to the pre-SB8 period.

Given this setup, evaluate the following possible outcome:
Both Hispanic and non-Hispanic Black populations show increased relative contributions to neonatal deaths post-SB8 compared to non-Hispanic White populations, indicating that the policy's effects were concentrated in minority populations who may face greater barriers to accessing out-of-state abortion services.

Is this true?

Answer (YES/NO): NO